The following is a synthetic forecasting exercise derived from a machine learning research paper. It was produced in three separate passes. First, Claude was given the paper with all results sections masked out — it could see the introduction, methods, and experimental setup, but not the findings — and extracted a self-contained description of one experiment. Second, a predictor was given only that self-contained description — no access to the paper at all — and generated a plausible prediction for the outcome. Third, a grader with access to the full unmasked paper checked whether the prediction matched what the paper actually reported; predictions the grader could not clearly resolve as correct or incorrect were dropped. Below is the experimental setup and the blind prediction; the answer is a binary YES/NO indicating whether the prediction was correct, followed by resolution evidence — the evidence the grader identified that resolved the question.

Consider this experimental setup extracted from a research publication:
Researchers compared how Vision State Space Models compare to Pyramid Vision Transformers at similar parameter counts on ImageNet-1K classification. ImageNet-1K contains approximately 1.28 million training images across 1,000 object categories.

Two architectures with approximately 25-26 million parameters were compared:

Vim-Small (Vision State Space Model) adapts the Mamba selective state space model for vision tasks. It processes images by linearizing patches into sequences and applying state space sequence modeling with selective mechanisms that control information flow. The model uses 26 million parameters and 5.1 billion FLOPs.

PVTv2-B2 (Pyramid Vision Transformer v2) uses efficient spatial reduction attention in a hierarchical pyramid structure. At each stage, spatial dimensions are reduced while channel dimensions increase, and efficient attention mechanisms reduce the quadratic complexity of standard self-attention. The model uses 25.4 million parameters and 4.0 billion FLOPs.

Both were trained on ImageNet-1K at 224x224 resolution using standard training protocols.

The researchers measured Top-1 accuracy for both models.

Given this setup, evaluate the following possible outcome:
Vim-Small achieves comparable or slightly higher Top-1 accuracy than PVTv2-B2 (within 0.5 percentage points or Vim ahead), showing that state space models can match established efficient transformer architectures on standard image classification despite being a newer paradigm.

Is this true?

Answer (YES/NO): NO